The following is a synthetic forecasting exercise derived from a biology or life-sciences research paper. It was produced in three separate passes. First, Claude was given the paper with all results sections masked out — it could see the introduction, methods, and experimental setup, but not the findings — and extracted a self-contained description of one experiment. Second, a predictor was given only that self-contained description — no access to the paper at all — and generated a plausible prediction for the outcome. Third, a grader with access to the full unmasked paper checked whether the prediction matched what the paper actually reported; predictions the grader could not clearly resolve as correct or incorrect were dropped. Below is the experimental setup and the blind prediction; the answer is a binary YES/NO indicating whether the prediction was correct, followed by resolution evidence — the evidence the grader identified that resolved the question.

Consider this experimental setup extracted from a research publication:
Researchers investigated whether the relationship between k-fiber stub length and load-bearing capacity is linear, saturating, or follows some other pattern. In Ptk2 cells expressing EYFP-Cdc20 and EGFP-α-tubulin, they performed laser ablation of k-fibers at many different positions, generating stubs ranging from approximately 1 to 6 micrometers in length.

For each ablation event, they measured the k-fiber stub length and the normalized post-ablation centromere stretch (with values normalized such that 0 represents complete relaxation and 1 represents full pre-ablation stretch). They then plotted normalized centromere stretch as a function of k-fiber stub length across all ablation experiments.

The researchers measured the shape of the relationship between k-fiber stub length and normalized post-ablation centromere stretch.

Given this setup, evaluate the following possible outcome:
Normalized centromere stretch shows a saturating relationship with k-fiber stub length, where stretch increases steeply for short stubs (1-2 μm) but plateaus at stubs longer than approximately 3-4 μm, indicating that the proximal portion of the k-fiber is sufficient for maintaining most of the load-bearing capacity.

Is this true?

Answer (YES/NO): YES